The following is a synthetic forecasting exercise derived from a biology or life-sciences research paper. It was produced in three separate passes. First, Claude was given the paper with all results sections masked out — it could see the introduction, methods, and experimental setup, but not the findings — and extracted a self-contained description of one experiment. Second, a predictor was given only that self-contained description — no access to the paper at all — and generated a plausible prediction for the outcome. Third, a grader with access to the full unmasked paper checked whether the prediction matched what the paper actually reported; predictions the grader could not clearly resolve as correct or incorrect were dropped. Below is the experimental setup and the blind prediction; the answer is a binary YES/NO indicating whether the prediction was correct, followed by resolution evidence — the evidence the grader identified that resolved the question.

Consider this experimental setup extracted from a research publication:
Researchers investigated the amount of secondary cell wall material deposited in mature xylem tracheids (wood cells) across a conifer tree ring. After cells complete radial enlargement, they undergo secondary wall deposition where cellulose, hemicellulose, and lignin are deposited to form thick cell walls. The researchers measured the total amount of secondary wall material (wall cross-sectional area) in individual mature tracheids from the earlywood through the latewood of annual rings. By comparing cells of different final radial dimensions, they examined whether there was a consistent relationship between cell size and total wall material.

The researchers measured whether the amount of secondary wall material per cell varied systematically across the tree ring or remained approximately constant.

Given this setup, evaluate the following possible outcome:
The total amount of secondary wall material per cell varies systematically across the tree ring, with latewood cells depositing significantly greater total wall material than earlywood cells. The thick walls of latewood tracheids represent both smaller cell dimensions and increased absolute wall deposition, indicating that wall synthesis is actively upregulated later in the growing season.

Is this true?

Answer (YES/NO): NO